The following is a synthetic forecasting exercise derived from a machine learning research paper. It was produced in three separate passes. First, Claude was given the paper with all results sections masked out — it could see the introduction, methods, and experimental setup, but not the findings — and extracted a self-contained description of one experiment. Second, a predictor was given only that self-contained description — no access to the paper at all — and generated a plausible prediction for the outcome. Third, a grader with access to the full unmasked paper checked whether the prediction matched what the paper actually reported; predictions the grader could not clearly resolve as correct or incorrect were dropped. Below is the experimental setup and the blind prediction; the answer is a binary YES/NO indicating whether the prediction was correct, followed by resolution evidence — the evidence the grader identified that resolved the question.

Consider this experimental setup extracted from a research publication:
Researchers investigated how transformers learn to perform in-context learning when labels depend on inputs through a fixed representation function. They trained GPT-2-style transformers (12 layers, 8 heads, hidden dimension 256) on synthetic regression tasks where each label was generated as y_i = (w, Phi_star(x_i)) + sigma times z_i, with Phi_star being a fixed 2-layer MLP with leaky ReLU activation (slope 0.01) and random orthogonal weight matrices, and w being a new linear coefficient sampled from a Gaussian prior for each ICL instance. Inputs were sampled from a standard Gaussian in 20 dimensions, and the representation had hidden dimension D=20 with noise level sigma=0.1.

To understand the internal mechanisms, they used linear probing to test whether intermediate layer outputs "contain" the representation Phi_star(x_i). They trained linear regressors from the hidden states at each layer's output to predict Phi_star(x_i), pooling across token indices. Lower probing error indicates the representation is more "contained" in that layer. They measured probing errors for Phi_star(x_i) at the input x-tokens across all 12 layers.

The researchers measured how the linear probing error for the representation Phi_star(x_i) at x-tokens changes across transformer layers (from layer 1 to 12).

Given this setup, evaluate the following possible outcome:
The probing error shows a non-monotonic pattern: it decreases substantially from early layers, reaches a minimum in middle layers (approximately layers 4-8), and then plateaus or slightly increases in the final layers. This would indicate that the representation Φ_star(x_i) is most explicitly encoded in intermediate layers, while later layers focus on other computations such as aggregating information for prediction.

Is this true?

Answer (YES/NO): YES